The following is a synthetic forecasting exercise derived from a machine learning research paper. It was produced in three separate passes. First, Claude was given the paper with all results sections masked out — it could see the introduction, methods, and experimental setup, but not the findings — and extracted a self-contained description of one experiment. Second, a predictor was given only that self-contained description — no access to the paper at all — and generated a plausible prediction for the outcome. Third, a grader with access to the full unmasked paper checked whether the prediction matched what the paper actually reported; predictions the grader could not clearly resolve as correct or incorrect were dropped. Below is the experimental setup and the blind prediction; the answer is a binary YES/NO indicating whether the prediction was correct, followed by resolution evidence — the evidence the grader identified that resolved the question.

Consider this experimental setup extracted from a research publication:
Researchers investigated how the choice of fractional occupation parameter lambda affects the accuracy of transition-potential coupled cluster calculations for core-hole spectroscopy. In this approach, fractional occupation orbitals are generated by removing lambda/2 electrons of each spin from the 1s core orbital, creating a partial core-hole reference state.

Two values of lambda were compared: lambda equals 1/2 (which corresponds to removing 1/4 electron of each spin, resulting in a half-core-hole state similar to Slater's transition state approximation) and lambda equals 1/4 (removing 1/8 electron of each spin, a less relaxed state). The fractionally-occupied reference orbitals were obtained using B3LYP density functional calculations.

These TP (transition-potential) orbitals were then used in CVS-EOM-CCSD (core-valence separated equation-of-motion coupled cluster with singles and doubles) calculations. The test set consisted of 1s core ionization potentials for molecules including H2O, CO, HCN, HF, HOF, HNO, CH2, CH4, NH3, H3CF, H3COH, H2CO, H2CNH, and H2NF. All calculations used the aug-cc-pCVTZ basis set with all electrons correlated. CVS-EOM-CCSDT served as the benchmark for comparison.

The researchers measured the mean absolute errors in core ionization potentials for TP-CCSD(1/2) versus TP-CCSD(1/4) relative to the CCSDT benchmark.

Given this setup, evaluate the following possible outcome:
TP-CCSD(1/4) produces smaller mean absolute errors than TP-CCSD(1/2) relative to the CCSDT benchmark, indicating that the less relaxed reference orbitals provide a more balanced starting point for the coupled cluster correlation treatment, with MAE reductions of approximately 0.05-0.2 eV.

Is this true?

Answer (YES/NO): NO